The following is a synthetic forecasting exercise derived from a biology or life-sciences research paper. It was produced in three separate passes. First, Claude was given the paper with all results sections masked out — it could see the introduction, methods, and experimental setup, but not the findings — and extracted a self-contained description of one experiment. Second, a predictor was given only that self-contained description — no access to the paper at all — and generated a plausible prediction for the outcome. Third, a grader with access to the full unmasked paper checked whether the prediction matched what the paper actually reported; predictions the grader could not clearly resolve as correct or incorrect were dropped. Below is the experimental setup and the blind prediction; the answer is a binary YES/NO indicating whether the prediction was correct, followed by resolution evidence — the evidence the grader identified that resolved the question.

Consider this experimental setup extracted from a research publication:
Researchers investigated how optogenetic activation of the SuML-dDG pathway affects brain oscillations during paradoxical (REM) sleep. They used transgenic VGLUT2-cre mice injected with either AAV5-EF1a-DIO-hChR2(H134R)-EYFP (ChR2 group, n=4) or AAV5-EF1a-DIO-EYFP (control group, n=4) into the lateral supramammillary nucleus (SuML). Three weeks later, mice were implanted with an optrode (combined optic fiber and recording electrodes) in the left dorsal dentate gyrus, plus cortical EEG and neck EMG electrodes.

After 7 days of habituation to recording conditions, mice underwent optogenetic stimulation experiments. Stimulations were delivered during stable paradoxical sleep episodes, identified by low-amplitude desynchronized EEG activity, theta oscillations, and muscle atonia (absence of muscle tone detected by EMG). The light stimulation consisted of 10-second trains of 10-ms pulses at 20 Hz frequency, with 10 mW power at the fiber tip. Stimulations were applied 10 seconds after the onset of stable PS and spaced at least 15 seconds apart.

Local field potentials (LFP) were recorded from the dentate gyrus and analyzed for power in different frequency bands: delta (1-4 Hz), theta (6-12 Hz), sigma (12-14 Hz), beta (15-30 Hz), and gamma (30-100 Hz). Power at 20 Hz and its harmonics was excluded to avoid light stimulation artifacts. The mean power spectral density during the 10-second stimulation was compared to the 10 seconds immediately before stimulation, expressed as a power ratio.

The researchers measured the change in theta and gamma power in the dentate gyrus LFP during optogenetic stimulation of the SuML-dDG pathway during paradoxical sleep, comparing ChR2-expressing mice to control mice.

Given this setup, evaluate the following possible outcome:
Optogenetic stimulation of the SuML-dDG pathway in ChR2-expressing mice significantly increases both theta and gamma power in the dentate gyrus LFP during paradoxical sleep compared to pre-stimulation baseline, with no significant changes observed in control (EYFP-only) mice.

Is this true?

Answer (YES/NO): YES